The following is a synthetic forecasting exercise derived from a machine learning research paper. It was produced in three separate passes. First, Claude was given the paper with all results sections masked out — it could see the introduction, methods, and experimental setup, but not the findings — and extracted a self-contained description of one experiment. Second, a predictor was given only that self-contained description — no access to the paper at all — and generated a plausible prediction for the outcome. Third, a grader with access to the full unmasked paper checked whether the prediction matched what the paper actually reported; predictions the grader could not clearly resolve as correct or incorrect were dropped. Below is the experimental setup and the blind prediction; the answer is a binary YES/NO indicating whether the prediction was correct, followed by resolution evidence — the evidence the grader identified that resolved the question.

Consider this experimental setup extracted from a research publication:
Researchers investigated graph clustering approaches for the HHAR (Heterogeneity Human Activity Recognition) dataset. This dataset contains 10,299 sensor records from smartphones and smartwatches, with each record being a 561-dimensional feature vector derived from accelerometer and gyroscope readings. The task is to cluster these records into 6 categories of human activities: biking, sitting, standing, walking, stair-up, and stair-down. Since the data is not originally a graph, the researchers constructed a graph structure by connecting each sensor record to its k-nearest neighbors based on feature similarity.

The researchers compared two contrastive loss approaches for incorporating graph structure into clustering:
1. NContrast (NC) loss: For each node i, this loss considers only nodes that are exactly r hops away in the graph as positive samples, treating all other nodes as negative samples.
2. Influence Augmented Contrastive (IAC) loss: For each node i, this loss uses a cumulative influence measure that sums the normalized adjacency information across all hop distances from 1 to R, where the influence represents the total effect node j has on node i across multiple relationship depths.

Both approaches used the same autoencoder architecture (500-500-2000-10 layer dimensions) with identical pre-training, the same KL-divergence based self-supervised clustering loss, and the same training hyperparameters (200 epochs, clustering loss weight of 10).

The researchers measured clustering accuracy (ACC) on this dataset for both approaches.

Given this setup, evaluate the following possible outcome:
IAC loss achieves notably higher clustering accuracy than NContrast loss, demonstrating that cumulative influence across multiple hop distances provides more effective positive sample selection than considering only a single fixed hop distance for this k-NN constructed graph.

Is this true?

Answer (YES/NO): NO